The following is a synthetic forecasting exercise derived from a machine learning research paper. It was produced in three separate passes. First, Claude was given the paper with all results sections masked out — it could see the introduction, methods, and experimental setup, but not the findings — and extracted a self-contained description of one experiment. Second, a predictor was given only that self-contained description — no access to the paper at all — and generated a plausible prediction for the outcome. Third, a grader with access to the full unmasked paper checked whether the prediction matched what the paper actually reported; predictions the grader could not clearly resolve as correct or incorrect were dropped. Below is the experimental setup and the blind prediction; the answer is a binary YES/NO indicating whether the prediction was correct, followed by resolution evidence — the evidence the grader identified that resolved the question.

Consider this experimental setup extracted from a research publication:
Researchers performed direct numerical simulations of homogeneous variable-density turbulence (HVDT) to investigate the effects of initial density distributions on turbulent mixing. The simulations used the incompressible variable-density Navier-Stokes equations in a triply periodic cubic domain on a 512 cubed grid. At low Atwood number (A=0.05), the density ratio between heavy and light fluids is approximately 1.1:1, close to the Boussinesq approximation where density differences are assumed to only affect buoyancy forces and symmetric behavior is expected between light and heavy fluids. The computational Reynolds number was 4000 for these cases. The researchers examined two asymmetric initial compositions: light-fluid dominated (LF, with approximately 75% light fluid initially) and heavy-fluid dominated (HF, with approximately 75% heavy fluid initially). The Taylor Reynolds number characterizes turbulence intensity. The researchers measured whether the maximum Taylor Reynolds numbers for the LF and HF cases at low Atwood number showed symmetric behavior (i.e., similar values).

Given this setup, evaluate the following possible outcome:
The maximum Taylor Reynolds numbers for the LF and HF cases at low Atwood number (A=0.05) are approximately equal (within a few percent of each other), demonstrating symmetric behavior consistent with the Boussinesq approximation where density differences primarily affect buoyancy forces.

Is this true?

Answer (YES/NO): YES